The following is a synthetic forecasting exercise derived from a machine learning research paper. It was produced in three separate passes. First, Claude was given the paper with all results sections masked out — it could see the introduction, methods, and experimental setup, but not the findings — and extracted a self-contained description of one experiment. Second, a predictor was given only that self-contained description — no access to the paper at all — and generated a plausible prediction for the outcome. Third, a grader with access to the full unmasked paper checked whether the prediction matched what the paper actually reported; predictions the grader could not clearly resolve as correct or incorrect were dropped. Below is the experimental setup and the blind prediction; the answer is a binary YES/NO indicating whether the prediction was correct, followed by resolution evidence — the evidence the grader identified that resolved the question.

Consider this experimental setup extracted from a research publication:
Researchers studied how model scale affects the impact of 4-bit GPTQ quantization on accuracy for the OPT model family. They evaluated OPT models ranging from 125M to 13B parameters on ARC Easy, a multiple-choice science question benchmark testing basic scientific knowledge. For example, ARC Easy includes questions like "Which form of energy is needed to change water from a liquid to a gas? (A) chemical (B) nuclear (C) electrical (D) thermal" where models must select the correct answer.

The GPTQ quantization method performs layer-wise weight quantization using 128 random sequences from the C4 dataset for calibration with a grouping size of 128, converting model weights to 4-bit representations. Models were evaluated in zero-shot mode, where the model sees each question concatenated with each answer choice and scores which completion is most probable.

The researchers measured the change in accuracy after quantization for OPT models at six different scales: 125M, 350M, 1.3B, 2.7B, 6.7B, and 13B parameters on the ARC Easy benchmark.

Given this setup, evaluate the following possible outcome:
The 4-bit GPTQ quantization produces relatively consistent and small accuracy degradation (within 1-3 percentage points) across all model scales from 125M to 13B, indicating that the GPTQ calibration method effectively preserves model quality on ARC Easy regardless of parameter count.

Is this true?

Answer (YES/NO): NO